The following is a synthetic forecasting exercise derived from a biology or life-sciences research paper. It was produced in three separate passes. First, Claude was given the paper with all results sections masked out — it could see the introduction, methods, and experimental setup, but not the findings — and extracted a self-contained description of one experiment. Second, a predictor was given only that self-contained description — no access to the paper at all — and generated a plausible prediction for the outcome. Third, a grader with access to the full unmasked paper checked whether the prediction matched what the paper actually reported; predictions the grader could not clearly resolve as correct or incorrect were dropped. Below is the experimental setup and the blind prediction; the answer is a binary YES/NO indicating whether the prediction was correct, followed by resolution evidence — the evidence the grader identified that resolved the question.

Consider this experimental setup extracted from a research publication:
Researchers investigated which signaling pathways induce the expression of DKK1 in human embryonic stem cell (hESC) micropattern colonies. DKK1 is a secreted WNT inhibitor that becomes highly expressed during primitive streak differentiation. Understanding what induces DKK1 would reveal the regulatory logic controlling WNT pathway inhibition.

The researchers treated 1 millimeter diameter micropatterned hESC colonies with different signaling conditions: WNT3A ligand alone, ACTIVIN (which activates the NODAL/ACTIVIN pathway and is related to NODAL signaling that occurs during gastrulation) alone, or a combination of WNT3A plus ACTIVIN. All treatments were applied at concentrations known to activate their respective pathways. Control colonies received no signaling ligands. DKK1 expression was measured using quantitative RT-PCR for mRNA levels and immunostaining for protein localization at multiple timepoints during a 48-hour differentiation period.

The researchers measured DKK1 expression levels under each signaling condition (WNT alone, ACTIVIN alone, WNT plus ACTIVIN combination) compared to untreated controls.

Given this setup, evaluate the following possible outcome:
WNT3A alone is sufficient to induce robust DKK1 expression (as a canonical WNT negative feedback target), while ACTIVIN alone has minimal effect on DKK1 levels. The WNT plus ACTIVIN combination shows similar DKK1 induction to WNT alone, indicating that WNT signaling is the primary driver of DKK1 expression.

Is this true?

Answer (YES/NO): NO